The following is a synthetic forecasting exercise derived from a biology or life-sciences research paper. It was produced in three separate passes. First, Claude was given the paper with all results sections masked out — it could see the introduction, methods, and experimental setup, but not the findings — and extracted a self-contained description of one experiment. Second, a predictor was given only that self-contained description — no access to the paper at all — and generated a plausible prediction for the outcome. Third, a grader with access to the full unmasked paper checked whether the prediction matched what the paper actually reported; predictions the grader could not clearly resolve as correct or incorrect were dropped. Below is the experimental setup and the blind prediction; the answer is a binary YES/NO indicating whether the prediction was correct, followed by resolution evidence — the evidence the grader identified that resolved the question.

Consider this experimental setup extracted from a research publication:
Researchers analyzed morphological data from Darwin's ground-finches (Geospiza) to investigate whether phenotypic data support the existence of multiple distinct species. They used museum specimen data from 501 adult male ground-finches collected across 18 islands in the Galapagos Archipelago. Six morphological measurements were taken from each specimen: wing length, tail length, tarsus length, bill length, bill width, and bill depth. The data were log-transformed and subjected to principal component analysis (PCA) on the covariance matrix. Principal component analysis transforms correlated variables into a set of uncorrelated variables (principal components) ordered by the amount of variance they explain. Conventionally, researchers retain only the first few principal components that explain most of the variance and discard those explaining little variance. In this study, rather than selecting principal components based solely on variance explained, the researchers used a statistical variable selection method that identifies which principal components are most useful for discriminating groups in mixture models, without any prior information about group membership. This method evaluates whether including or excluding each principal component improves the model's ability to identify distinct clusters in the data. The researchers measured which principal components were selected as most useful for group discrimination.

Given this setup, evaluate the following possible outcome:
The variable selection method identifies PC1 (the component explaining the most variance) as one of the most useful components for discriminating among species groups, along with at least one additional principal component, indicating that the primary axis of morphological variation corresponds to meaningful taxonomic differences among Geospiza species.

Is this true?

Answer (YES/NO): YES